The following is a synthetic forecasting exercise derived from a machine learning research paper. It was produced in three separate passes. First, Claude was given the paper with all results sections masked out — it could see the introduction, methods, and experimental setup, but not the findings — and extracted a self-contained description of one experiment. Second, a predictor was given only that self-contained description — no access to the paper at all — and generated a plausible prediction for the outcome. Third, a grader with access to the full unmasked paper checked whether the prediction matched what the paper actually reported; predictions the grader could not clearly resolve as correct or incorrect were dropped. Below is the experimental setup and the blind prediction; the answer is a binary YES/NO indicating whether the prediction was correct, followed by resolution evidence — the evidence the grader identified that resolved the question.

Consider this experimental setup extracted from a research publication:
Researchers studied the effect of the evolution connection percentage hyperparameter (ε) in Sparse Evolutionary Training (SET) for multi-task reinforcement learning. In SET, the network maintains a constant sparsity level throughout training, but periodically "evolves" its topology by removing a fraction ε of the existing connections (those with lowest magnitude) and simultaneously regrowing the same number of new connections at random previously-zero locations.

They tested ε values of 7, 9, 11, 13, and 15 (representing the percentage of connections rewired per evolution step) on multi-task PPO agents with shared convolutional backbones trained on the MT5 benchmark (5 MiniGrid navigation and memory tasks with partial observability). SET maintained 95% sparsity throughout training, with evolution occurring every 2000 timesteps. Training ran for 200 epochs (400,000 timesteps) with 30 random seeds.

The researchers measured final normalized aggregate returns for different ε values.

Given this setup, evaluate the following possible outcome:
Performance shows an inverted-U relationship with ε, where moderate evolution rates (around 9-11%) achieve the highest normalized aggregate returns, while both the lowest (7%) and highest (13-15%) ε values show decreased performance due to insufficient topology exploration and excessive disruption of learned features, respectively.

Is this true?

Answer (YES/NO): NO